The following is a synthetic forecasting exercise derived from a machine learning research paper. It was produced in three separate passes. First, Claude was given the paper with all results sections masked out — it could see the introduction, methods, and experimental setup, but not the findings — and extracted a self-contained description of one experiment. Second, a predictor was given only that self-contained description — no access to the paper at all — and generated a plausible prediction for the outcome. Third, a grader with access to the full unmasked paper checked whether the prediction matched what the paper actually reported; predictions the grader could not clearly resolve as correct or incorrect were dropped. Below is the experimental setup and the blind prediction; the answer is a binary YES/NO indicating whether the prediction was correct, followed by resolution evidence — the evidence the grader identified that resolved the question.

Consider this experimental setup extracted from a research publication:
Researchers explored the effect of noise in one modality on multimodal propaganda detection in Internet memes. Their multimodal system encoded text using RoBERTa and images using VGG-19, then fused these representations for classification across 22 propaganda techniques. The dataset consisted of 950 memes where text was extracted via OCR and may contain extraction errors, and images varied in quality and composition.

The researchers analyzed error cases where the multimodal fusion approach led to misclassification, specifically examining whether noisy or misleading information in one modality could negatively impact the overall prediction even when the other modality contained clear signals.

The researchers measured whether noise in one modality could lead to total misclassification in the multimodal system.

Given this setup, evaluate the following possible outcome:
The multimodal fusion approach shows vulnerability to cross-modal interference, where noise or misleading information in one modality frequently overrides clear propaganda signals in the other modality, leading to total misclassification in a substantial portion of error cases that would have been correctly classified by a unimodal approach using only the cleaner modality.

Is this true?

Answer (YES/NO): NO